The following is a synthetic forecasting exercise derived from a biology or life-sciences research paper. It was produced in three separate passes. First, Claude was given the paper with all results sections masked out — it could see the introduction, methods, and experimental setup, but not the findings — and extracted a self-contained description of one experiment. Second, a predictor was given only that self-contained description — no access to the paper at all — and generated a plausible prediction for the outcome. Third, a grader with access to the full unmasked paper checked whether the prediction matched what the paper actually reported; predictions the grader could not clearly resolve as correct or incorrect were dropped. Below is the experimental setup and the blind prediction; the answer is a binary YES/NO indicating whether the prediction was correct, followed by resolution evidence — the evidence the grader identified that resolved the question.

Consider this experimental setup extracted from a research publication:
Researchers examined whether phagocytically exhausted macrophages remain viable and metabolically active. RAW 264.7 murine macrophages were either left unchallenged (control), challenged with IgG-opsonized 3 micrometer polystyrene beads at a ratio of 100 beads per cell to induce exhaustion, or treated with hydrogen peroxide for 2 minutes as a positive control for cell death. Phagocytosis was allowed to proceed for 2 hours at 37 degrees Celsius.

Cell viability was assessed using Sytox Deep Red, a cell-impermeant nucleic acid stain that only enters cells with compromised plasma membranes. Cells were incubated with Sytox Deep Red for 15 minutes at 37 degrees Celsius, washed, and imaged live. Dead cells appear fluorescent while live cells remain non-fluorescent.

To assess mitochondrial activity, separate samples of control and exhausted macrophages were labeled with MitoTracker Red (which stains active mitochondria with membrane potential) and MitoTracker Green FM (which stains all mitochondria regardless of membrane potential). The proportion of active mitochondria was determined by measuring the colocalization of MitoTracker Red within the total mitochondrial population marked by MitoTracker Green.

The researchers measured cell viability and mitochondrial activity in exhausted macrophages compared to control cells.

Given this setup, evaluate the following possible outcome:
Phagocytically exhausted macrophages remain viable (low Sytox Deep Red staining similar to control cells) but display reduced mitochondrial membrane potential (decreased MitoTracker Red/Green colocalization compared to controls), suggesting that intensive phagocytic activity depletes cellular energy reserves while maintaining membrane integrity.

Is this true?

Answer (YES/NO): NO